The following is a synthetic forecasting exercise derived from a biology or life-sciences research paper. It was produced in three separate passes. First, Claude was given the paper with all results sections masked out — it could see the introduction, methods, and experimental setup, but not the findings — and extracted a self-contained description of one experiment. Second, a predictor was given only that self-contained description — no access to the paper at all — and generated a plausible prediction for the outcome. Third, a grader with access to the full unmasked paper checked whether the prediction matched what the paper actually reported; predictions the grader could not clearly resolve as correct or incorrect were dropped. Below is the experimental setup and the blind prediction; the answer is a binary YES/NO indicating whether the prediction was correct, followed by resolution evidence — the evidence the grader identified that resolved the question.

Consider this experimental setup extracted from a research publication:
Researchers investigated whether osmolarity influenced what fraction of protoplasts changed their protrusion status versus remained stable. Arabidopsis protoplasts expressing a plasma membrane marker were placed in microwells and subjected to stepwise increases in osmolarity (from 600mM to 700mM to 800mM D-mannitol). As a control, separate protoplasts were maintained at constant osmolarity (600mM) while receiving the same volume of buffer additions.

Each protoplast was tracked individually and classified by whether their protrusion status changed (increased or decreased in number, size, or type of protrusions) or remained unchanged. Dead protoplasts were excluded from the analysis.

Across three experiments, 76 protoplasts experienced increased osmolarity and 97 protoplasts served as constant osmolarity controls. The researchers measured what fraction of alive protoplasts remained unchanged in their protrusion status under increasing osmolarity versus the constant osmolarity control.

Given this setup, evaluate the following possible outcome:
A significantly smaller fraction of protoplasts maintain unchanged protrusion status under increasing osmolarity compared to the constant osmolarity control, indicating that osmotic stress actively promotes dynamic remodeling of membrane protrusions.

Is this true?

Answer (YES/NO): YES